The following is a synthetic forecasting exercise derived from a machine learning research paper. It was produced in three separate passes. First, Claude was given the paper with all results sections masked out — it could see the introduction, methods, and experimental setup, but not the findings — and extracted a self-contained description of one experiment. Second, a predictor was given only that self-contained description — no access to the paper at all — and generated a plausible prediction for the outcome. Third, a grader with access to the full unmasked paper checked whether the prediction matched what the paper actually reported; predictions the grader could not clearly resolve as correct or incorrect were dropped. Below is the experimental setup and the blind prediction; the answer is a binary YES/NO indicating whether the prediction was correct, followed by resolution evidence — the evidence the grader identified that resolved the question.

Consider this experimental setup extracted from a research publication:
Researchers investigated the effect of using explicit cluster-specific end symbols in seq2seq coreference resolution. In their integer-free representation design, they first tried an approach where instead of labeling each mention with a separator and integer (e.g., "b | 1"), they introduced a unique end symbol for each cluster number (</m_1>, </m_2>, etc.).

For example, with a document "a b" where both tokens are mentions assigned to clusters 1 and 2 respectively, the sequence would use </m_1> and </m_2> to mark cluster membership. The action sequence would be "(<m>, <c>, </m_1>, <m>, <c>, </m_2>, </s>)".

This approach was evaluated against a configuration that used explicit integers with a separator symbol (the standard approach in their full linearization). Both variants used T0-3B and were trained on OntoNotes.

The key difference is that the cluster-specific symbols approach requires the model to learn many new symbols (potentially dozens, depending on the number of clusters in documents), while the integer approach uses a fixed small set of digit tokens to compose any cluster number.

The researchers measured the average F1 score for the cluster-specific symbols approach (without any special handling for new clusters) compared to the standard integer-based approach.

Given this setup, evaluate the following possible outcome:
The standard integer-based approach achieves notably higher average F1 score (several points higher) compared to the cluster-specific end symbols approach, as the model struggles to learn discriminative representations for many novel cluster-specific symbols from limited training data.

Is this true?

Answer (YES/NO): YES